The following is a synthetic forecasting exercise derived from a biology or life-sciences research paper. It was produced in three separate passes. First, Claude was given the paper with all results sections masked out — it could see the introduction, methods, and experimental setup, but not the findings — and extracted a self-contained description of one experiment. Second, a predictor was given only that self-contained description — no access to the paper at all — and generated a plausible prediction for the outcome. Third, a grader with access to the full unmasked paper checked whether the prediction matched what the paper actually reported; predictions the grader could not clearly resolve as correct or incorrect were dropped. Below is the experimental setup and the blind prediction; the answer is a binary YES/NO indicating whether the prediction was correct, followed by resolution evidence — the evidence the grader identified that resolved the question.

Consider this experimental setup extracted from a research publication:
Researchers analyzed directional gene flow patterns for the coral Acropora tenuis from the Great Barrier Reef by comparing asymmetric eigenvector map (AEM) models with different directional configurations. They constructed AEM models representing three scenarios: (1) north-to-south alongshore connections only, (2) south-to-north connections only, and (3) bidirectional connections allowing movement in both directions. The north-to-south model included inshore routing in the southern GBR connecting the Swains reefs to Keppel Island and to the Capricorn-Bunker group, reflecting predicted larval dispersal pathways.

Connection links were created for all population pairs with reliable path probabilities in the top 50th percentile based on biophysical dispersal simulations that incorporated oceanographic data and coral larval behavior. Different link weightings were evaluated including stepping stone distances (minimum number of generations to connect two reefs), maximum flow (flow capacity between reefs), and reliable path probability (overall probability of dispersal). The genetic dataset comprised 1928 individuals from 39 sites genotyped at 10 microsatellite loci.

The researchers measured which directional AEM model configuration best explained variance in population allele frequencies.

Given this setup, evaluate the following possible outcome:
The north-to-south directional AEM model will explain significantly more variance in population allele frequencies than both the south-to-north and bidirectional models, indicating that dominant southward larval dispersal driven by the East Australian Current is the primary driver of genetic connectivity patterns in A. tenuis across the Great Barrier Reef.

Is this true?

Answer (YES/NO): YES